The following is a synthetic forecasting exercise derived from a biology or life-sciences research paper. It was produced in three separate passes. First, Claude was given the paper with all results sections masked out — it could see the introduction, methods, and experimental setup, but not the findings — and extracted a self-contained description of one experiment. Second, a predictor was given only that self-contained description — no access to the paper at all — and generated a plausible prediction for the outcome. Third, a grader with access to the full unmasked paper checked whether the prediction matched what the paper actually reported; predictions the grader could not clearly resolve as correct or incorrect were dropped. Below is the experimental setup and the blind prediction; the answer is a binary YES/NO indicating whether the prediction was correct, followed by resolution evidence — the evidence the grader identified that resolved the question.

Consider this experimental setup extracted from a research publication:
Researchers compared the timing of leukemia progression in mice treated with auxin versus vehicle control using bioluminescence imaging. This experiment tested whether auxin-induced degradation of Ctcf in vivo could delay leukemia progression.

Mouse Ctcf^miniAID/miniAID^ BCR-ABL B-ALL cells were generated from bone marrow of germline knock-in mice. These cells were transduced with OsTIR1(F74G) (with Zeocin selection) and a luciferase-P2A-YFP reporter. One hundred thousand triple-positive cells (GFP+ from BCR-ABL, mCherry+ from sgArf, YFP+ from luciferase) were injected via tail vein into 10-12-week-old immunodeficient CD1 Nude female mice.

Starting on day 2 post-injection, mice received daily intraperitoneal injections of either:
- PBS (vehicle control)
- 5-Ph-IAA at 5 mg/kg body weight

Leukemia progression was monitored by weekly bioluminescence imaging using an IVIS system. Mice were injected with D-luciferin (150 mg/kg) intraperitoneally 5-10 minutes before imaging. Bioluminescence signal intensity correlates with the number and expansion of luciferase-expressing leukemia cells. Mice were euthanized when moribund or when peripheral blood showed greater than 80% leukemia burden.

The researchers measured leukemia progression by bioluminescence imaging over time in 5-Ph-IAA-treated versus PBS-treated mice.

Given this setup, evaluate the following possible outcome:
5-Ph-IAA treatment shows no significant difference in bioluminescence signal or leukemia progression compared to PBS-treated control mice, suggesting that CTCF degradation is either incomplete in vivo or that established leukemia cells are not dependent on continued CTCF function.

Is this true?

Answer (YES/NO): NO